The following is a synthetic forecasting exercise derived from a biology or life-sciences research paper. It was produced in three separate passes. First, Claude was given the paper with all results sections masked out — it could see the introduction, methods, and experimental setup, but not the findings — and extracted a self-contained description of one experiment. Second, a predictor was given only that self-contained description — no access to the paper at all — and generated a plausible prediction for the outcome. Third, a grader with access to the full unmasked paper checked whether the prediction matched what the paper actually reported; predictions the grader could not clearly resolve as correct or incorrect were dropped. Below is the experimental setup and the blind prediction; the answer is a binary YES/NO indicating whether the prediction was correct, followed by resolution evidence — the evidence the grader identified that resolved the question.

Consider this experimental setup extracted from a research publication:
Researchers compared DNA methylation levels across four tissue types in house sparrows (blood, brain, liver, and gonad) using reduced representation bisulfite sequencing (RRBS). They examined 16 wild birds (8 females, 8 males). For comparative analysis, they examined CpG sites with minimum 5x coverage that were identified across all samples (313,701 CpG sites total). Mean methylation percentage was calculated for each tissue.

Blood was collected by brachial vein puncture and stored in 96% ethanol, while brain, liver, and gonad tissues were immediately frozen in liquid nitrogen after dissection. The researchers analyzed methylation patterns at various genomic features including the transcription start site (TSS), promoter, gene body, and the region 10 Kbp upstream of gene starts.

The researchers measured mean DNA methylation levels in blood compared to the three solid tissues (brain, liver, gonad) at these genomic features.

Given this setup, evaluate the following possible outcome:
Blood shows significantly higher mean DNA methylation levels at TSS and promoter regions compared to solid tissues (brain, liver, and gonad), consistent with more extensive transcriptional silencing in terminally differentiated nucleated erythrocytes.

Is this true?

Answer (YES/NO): NO